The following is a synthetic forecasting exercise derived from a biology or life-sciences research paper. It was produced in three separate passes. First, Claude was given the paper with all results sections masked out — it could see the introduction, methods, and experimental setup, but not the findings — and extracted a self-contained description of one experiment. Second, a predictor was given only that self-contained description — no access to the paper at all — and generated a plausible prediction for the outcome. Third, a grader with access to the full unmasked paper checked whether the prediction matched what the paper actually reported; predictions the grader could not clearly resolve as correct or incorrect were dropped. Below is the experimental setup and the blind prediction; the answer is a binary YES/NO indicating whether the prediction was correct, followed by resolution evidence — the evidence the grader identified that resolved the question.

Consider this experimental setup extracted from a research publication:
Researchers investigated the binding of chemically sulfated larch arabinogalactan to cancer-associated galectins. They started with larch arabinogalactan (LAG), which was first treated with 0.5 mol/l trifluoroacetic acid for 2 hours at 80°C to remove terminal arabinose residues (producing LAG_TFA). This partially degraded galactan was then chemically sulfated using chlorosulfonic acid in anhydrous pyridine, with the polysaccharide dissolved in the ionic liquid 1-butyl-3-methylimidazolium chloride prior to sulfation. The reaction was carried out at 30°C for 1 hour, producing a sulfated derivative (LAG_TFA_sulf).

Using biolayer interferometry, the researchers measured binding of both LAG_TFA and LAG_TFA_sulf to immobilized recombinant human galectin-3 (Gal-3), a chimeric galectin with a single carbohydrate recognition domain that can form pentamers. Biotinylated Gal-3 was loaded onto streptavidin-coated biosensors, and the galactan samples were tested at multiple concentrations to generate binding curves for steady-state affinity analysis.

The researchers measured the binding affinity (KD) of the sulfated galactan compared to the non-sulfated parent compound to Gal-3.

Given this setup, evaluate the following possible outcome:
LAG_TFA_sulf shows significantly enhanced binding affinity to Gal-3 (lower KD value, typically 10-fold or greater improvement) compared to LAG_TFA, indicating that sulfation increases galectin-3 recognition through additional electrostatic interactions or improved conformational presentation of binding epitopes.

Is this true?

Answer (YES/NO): NO